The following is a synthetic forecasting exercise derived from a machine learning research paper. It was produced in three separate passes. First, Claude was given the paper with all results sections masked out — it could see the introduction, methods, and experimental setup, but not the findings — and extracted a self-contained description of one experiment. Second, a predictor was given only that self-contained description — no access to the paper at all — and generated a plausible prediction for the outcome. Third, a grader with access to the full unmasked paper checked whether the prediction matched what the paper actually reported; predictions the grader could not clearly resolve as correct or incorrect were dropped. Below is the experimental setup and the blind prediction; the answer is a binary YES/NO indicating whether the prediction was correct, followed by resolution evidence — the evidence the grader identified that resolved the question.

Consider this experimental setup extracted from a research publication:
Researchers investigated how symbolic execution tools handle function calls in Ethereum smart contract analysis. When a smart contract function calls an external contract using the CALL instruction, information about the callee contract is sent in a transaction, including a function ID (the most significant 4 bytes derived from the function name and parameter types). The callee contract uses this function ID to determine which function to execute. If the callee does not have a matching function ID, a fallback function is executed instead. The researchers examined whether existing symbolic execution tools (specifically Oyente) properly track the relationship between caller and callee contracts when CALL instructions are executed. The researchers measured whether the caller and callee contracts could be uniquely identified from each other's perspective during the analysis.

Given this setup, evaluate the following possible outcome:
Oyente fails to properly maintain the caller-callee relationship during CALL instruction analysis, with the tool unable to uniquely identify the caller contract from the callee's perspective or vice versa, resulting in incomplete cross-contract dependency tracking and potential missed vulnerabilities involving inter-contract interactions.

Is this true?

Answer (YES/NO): YES